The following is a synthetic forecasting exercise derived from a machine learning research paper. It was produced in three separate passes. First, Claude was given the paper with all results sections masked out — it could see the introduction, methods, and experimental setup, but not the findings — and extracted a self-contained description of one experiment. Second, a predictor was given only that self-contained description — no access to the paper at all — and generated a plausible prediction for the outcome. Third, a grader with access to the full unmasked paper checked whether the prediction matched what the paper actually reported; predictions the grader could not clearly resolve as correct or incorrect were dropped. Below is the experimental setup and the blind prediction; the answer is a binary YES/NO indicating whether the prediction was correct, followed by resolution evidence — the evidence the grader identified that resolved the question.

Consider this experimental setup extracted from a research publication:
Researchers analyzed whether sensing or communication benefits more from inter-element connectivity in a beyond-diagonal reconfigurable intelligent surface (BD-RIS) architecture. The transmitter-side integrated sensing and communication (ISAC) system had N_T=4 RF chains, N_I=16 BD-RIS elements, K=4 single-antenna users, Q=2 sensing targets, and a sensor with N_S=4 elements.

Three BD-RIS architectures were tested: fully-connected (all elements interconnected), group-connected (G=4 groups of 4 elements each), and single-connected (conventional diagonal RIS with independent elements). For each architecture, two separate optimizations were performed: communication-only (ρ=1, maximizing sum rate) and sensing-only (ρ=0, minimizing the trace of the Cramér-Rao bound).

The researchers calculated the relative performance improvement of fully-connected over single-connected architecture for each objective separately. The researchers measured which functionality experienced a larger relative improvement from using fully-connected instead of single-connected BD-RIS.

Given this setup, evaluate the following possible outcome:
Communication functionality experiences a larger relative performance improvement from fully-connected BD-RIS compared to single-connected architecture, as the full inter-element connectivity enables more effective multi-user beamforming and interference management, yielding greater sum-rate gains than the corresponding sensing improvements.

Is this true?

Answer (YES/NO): NO